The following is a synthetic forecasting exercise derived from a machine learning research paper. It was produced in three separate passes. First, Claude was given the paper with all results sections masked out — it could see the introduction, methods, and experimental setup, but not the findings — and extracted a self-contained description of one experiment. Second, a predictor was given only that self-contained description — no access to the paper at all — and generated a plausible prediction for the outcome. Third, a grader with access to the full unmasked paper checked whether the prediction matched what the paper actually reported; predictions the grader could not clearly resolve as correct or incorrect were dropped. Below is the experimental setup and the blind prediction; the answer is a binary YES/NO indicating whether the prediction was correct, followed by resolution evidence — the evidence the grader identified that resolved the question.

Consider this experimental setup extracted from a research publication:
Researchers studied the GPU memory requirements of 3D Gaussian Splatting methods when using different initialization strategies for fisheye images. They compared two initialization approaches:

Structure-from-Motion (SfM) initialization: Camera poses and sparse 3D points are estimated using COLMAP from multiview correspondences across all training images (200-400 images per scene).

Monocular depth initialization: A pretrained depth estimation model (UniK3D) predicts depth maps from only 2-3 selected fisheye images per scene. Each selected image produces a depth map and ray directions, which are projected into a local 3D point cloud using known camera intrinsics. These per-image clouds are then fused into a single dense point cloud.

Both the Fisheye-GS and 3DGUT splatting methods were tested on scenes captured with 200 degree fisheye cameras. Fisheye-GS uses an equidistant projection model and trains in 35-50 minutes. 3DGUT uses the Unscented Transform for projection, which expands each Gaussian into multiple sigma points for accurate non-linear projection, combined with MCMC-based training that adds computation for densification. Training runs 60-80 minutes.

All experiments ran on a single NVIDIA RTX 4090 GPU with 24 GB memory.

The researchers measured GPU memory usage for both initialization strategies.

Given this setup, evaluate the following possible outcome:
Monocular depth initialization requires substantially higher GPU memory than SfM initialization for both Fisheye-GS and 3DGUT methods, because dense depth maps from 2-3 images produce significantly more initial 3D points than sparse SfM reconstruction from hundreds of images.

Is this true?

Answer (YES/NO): YES